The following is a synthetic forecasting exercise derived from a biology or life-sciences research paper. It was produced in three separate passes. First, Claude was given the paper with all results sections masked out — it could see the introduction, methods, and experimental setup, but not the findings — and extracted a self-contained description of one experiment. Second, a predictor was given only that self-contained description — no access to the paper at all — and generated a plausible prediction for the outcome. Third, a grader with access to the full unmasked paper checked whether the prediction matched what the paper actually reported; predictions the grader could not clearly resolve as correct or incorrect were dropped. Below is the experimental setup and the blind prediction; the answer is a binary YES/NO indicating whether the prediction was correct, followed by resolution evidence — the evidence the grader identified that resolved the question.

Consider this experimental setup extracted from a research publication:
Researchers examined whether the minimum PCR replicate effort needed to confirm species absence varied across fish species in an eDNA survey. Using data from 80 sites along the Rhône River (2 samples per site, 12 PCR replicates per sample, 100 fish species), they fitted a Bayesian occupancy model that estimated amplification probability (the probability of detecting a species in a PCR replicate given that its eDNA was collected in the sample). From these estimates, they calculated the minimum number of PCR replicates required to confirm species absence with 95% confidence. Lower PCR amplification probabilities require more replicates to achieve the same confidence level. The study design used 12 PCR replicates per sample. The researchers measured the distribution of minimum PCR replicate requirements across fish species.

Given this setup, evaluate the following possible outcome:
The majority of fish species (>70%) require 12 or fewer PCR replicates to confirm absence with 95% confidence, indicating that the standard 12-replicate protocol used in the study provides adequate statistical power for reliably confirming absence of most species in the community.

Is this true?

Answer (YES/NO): NO